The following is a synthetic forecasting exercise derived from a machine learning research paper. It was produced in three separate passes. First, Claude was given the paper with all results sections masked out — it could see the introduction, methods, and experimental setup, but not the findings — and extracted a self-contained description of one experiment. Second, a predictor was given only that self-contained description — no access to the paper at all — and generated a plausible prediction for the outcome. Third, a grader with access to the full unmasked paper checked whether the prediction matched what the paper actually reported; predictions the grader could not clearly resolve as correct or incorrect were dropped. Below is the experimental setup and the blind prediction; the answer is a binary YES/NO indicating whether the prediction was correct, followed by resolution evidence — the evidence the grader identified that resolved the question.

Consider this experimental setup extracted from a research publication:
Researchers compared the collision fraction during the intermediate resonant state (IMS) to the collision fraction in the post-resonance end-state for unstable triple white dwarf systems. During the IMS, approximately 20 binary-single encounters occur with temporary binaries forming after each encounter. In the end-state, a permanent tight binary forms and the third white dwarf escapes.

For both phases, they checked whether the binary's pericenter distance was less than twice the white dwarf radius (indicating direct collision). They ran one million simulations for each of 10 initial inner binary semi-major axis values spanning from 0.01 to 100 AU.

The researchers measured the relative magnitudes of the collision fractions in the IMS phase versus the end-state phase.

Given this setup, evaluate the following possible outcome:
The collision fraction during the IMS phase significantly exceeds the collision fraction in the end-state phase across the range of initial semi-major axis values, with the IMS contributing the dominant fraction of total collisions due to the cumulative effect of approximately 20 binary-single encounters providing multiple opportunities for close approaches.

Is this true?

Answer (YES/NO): YES